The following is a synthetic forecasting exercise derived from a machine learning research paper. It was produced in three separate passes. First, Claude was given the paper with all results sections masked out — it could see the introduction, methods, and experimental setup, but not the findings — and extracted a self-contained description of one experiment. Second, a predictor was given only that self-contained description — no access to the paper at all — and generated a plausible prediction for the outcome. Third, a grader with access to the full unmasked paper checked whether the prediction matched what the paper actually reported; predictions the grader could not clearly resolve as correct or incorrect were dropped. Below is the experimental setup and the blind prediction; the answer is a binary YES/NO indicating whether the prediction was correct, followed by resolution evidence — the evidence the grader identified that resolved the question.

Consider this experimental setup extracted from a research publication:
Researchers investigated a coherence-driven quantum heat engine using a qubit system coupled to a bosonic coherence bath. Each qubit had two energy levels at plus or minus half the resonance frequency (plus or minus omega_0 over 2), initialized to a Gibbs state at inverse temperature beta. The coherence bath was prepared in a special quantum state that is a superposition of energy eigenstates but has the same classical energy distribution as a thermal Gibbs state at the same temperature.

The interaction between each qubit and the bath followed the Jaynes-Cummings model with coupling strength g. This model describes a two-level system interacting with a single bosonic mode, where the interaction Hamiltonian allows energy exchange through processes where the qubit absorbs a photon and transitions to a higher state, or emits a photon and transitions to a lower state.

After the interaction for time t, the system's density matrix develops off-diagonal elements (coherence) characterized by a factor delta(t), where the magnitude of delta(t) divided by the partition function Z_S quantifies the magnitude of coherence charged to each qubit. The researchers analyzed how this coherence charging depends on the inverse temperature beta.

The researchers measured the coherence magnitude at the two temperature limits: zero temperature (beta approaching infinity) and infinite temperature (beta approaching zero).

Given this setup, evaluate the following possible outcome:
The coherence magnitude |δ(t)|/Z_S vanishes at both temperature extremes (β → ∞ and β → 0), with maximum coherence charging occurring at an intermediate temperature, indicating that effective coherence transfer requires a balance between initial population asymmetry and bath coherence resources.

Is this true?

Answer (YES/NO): YES